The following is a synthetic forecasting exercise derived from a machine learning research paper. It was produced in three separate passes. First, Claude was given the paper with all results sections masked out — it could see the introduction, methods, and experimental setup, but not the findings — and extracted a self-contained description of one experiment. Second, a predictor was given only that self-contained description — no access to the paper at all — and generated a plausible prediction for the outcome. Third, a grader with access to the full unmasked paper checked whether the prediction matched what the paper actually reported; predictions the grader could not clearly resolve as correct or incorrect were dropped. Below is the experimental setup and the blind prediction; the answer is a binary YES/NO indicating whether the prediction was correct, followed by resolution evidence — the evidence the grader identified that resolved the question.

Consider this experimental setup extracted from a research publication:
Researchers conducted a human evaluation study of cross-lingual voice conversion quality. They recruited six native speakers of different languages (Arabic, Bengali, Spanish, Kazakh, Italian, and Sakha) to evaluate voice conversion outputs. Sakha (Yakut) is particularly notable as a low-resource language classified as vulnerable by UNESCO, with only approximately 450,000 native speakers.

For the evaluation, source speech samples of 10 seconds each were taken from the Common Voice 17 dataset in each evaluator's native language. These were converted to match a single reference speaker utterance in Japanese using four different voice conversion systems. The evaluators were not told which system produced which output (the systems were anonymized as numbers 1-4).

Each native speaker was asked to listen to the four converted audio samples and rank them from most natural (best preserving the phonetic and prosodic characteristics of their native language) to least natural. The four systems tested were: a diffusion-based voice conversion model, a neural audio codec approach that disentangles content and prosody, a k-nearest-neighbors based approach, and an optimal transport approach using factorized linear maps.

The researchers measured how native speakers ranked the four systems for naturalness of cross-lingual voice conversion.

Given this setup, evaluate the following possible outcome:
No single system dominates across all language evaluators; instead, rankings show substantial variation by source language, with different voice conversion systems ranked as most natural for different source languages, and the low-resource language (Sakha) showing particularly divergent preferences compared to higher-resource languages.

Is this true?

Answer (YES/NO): NO